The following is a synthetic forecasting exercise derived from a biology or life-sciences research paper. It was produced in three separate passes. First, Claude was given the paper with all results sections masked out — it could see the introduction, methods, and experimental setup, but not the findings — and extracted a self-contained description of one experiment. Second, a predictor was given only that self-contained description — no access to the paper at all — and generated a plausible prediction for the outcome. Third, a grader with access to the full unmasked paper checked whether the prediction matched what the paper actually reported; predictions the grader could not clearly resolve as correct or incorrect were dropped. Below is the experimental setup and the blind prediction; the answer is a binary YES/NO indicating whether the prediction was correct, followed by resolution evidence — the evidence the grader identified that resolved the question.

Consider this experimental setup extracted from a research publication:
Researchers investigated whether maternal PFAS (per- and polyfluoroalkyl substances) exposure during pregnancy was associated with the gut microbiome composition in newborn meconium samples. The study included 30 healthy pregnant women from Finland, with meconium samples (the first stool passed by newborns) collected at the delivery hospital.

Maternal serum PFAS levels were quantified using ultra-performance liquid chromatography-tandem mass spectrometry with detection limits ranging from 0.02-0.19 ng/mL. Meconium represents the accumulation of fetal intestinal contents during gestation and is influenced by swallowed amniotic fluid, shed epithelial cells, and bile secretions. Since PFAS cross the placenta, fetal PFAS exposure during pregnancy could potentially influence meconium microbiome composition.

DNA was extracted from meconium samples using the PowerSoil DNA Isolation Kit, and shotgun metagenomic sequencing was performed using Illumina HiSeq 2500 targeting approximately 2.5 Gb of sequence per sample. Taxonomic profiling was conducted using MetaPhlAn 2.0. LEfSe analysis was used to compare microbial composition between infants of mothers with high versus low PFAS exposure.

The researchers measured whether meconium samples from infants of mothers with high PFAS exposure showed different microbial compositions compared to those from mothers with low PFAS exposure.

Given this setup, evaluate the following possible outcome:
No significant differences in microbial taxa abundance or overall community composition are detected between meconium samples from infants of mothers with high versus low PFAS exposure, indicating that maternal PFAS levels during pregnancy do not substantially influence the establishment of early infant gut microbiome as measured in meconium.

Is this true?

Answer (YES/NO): NO